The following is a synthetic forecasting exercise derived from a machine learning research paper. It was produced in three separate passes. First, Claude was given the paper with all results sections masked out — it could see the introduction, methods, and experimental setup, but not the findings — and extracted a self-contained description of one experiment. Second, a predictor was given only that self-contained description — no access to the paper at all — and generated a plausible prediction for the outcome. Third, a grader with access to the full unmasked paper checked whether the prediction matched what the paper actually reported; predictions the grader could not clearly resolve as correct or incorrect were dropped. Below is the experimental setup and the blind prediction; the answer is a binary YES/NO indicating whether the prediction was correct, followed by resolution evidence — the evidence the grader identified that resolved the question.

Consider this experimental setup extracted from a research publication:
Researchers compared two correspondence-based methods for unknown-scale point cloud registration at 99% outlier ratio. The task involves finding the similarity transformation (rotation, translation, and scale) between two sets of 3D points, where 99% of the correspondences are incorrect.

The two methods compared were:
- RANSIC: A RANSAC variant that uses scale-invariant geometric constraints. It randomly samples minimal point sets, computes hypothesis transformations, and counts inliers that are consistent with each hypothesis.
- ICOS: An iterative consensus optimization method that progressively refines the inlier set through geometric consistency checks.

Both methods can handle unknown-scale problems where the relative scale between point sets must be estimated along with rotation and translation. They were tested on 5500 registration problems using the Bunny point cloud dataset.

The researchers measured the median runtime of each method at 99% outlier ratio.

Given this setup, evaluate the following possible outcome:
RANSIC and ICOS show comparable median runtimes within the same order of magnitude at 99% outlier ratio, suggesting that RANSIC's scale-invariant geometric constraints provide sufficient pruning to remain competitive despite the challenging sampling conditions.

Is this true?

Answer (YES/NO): YES